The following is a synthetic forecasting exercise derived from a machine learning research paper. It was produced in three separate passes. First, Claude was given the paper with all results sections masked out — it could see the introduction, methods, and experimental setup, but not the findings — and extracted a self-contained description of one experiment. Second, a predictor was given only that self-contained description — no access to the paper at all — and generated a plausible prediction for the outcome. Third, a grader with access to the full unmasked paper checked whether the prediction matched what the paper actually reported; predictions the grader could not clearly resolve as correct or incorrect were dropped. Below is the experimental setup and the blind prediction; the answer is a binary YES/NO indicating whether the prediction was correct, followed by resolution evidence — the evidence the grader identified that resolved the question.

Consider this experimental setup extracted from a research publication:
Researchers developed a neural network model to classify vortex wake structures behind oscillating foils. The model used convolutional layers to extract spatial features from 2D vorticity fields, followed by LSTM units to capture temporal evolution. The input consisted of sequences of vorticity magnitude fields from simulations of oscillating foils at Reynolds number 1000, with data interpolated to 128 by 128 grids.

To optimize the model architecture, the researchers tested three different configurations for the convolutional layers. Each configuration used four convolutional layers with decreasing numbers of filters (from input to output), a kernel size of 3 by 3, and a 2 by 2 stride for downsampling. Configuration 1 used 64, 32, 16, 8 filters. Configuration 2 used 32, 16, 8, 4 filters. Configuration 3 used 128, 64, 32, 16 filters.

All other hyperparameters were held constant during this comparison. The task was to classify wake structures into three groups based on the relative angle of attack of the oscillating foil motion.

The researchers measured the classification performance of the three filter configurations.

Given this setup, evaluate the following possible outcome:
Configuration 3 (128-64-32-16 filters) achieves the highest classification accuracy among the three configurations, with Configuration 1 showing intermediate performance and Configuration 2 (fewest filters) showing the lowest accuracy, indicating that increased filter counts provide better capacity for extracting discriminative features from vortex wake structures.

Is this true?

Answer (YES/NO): NO